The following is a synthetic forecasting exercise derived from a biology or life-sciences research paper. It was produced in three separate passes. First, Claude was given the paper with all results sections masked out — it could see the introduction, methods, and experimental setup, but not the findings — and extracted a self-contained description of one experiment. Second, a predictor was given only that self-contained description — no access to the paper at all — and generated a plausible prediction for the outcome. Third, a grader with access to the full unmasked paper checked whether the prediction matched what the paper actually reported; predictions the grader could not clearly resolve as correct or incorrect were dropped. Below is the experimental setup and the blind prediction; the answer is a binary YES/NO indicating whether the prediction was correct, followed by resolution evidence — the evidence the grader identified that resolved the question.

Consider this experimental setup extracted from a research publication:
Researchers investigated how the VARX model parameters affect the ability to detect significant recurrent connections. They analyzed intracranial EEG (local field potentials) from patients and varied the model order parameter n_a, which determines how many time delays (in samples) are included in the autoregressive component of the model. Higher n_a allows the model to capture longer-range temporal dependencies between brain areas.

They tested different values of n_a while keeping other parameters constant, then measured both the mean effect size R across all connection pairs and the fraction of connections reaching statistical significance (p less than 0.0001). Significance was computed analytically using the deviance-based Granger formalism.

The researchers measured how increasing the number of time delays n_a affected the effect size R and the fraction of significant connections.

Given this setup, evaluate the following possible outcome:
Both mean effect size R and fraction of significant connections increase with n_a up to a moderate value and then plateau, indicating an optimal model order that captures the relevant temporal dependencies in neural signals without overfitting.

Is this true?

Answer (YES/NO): NO